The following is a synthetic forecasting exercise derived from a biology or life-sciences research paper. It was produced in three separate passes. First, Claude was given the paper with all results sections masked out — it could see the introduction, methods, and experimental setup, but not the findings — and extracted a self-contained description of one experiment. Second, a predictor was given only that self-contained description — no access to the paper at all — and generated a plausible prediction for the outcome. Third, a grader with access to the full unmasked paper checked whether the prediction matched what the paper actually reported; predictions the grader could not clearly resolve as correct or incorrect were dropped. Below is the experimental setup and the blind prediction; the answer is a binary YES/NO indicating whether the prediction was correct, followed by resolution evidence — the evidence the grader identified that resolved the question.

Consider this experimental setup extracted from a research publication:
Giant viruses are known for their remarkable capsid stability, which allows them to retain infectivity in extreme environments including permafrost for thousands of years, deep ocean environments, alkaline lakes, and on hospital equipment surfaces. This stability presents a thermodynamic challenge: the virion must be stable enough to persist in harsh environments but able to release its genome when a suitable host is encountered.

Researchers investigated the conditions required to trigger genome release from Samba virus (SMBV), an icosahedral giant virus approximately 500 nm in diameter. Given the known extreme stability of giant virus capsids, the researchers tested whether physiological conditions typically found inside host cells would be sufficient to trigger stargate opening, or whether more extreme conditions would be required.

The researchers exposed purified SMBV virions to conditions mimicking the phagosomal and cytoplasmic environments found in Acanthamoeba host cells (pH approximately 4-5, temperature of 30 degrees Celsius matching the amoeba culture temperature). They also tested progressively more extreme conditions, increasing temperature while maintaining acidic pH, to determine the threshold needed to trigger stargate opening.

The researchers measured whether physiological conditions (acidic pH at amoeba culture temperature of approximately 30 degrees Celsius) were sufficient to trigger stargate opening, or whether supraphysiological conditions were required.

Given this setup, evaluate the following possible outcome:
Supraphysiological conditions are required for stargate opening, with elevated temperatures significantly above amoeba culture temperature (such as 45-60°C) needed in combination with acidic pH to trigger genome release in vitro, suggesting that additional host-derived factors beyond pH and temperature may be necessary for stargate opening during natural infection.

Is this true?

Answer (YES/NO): NO